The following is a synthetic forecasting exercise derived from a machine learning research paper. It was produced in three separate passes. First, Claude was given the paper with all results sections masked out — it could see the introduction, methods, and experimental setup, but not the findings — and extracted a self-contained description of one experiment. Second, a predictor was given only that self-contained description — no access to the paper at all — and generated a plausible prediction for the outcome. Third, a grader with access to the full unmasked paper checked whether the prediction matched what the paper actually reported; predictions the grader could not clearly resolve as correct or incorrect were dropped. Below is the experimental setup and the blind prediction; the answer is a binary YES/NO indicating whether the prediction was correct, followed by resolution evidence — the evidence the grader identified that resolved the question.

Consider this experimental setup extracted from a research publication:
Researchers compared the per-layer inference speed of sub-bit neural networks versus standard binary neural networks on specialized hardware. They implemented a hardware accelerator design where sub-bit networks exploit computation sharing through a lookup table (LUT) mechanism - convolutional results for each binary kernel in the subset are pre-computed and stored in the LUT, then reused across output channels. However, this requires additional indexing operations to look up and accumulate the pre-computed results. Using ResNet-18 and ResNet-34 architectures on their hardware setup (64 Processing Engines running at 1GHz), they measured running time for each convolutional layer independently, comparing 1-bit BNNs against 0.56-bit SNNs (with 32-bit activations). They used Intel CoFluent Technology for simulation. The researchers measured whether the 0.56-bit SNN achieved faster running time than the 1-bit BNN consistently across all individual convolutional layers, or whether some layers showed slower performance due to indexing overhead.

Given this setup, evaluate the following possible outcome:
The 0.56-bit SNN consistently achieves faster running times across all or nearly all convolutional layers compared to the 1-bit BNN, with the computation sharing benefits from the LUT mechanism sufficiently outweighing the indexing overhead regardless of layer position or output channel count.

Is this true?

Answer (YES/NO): YES